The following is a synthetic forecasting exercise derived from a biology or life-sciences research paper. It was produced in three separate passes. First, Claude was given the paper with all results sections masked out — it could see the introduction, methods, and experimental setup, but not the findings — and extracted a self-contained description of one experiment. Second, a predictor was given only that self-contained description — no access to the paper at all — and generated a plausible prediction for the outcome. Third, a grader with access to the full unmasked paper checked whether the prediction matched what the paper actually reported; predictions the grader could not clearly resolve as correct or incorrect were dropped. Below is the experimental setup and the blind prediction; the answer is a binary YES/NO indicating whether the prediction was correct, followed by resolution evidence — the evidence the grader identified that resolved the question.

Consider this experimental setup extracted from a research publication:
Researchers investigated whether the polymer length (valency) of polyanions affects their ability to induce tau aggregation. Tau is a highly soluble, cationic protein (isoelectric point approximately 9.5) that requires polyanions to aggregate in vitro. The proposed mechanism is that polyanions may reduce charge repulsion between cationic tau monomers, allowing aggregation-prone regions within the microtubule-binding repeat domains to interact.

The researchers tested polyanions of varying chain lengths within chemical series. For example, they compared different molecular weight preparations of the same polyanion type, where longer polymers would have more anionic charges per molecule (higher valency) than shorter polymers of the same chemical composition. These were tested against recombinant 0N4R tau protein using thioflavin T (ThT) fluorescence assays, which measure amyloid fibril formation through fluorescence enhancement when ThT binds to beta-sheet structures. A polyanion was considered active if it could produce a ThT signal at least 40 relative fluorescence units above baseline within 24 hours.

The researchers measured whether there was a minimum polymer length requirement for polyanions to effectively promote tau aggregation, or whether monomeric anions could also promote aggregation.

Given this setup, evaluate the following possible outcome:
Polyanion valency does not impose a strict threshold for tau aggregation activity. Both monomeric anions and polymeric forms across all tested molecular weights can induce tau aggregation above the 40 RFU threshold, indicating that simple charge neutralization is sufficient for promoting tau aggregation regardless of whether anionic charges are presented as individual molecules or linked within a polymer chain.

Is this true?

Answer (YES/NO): NO